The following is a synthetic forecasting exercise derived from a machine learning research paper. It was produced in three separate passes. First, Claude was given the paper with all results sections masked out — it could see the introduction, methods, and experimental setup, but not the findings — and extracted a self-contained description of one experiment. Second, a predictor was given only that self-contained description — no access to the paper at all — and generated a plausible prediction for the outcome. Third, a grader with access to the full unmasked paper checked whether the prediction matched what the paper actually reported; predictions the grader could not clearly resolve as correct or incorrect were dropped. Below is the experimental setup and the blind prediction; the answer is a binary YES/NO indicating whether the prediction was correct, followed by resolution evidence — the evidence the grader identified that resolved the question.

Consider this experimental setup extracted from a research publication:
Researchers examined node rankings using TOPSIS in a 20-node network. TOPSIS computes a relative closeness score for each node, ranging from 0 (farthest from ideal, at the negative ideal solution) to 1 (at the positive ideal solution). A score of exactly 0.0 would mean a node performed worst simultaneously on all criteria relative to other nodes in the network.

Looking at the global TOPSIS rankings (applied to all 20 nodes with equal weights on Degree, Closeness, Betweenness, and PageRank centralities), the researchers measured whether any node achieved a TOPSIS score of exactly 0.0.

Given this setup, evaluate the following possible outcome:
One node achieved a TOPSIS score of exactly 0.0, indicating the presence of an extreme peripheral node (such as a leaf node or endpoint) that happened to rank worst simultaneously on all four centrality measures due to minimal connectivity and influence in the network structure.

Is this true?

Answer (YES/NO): YES